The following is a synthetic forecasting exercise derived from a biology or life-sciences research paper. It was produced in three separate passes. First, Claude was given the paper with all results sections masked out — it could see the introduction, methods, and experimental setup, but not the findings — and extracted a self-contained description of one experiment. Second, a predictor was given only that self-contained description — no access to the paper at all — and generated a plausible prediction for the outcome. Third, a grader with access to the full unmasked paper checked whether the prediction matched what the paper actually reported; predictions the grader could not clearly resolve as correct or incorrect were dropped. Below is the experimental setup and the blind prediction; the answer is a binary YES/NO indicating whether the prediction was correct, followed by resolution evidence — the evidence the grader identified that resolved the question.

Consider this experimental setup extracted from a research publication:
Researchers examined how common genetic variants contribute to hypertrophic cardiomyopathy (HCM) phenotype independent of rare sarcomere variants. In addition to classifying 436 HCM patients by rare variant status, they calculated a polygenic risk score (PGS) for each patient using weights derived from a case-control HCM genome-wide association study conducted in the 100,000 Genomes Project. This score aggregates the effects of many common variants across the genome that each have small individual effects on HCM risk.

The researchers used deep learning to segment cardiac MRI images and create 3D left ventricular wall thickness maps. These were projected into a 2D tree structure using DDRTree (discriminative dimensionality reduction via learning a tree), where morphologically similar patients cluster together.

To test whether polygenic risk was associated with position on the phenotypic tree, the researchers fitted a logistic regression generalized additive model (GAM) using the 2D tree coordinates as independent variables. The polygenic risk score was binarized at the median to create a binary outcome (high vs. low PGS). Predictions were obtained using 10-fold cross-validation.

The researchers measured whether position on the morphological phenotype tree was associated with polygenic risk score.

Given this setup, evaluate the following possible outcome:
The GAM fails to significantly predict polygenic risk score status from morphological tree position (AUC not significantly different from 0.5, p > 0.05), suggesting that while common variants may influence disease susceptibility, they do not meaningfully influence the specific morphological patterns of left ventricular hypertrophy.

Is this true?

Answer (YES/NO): NO